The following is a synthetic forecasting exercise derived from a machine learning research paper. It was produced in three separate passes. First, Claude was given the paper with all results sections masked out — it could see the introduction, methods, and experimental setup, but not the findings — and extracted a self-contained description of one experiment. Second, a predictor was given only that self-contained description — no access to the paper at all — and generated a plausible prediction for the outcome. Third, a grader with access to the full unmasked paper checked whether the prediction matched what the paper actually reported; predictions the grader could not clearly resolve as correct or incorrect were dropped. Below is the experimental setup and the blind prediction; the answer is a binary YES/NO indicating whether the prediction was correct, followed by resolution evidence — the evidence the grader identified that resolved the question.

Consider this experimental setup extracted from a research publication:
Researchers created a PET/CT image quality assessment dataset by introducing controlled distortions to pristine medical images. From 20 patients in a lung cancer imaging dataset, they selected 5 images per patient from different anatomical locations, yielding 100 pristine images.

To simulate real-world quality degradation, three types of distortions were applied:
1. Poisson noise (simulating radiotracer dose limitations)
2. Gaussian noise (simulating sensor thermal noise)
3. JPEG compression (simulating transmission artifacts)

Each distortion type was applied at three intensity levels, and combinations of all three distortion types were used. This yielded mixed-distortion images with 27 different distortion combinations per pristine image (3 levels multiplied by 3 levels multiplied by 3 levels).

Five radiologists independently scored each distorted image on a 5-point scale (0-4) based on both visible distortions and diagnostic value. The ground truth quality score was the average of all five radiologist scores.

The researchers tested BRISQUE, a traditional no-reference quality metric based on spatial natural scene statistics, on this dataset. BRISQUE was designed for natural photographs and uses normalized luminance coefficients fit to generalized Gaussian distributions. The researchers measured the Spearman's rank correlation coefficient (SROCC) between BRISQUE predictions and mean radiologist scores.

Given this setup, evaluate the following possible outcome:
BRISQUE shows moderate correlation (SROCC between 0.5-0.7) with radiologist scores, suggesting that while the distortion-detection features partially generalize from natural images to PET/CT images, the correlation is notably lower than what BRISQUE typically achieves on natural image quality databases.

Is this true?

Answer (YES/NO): YES